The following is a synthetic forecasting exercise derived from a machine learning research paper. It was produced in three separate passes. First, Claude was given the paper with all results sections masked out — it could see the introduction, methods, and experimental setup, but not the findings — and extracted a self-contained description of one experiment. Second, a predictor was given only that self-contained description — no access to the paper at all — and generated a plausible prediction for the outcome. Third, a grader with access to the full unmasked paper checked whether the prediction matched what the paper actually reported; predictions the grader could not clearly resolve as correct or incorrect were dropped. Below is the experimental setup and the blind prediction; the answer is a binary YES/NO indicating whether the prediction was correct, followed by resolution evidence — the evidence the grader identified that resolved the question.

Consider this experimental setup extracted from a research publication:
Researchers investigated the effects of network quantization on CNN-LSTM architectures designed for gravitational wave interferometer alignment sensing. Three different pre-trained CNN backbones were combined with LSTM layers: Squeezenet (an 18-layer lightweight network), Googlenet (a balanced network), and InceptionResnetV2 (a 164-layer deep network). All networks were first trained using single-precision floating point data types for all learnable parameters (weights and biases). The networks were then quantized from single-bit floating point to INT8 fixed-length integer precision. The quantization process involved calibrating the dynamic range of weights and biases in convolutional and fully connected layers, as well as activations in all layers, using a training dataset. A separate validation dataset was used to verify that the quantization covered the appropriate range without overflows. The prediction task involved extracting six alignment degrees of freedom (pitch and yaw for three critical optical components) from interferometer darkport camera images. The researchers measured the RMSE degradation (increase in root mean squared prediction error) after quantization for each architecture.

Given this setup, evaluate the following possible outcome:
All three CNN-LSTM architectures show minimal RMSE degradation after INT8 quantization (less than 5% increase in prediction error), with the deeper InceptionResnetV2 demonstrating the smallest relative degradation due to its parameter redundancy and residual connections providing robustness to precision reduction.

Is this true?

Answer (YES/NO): NO